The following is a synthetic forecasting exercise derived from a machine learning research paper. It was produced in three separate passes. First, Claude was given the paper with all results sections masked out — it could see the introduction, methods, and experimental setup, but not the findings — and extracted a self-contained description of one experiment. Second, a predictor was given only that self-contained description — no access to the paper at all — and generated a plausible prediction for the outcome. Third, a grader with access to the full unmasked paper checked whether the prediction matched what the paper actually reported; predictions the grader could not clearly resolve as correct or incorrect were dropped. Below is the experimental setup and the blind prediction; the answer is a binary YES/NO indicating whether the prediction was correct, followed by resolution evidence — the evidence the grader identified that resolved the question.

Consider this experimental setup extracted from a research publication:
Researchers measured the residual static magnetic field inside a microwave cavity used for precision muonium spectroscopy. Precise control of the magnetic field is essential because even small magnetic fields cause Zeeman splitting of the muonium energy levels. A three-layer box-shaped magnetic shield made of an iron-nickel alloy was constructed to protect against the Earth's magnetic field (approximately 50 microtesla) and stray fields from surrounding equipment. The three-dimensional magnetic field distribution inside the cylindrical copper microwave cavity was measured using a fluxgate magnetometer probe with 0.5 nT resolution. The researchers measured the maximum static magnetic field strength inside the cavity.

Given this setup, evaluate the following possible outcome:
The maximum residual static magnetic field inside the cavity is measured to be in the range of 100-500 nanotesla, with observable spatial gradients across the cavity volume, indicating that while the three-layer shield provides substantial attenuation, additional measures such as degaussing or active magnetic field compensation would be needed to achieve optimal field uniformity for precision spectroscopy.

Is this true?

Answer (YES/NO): NO